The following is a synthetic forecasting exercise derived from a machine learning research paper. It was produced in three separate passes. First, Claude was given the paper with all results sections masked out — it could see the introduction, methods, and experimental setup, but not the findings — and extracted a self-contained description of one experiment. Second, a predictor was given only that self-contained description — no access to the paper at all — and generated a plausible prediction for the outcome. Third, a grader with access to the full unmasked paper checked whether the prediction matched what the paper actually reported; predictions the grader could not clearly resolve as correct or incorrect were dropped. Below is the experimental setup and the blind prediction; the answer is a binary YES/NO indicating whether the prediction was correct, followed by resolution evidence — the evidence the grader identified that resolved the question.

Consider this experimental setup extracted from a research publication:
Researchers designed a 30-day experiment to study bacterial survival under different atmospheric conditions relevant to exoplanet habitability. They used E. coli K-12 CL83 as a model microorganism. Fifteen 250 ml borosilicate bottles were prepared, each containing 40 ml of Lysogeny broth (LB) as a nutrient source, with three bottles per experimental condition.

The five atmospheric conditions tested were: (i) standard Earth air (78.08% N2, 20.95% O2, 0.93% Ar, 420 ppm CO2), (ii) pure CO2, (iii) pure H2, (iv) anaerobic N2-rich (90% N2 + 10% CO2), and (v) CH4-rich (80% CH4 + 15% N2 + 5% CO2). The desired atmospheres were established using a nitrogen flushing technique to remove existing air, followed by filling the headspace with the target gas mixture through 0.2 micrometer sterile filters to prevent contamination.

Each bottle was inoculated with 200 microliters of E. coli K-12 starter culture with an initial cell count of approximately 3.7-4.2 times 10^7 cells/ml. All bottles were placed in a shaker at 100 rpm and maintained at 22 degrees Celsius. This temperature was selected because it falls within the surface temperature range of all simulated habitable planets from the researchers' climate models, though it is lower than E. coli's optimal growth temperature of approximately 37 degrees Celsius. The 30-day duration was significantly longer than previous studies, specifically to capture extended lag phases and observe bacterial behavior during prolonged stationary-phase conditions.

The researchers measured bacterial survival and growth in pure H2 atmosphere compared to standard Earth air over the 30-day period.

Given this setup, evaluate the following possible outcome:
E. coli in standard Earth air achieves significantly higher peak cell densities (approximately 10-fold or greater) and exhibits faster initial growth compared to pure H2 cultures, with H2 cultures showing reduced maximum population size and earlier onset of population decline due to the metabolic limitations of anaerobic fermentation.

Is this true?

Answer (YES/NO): NO